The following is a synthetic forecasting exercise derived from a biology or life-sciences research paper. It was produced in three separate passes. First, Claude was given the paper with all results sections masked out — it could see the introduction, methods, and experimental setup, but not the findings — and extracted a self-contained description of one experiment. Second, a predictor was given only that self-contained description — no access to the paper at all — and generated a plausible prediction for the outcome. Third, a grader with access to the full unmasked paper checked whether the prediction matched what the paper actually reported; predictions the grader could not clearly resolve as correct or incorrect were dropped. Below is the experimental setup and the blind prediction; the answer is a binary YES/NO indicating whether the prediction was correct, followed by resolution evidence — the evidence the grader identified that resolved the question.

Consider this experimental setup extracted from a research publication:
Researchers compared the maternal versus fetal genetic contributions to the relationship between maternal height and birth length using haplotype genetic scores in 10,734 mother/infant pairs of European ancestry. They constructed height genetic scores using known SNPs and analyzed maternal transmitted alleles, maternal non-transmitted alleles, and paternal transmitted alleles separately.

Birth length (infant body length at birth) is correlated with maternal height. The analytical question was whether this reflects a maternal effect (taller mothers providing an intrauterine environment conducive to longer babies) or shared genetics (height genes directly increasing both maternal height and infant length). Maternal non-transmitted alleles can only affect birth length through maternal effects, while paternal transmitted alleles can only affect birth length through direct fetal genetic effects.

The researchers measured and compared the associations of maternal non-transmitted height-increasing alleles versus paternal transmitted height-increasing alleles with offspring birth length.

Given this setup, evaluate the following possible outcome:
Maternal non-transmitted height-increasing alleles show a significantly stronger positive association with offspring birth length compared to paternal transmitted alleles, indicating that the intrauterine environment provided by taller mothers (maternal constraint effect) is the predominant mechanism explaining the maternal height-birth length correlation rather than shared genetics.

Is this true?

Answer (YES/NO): NO